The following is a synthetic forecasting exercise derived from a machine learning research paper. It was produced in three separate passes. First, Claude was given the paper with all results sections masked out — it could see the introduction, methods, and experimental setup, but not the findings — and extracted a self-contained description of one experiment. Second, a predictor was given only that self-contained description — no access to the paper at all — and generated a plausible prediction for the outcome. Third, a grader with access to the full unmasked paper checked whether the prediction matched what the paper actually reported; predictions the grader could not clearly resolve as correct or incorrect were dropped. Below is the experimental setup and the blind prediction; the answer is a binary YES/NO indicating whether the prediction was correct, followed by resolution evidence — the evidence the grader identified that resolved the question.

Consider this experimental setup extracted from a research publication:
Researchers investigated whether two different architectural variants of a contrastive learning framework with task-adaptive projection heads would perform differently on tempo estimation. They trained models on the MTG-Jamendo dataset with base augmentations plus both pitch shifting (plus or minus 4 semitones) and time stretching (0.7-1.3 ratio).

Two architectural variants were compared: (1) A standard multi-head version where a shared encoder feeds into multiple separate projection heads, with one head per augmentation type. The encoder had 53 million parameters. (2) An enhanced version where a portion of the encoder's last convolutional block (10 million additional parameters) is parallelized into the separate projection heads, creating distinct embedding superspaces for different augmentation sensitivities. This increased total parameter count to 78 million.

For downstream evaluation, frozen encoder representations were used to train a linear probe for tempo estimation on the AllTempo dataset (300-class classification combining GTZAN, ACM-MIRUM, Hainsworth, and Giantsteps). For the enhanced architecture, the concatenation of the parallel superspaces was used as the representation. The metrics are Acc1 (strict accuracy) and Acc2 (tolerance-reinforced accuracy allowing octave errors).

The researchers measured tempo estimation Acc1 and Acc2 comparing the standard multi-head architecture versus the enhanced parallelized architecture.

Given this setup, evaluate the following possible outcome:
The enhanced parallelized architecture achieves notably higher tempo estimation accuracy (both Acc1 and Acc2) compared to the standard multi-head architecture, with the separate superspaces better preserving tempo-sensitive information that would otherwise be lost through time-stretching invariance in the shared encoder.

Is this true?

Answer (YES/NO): NO